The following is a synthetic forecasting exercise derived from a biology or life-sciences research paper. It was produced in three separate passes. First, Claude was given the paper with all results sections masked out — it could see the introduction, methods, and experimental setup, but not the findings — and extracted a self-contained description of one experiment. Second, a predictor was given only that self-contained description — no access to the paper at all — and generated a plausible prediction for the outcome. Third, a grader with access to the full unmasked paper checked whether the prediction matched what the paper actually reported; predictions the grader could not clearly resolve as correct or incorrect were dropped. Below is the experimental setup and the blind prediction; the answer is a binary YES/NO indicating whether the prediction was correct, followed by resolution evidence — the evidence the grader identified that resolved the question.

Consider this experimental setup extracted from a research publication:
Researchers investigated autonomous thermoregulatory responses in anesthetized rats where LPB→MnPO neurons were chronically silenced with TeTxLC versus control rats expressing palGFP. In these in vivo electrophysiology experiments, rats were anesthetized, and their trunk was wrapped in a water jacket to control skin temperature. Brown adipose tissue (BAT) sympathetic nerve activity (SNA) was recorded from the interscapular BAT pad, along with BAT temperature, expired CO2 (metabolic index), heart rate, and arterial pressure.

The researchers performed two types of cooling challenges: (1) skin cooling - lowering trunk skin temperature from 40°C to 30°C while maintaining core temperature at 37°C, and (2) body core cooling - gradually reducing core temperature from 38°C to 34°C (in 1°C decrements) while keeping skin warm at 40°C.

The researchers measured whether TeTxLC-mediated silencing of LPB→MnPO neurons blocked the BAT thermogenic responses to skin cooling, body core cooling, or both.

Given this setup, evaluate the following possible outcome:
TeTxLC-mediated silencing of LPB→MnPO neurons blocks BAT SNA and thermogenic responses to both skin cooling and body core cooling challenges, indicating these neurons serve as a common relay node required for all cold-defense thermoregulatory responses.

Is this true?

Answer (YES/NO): YES